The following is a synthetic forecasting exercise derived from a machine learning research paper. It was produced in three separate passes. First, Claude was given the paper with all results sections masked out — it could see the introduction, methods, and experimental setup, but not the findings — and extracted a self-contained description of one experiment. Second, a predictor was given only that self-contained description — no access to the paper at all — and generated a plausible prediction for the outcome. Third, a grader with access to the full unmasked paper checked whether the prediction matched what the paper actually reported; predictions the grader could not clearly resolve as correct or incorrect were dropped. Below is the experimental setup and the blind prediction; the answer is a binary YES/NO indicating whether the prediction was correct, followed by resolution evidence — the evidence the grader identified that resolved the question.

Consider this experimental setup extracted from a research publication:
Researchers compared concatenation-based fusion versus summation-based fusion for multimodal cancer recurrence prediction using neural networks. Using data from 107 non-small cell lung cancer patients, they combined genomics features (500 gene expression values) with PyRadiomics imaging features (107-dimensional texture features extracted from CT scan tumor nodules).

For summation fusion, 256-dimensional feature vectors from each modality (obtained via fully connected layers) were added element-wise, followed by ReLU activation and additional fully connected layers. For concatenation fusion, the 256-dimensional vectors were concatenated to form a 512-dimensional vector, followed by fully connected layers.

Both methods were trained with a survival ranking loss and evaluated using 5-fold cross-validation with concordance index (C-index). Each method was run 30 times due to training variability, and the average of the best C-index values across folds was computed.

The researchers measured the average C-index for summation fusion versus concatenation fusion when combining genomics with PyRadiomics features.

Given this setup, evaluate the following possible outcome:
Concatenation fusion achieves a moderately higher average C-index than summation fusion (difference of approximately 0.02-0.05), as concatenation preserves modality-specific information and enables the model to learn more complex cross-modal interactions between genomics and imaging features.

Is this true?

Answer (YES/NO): NO